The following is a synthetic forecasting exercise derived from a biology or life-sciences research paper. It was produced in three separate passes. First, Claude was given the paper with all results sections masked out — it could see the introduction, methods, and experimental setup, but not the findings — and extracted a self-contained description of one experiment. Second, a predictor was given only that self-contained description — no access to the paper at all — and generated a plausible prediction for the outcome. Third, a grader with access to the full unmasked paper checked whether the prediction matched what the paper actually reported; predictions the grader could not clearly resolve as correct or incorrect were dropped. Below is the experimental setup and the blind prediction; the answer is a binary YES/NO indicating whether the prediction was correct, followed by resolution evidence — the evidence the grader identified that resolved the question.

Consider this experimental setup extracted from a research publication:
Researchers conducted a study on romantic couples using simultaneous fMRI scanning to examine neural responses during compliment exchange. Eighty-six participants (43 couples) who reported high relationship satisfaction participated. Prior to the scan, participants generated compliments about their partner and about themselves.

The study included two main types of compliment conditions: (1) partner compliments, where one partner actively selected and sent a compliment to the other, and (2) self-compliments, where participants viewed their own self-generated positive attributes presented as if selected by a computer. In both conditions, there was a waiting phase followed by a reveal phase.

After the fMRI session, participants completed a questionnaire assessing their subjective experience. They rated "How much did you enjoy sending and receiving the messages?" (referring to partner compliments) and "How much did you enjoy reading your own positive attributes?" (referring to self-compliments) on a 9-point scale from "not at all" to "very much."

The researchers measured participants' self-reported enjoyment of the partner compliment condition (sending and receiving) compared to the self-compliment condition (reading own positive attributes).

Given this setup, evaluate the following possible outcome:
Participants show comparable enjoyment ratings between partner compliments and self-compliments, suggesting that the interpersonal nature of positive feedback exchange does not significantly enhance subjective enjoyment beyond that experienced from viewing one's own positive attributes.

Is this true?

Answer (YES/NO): NO